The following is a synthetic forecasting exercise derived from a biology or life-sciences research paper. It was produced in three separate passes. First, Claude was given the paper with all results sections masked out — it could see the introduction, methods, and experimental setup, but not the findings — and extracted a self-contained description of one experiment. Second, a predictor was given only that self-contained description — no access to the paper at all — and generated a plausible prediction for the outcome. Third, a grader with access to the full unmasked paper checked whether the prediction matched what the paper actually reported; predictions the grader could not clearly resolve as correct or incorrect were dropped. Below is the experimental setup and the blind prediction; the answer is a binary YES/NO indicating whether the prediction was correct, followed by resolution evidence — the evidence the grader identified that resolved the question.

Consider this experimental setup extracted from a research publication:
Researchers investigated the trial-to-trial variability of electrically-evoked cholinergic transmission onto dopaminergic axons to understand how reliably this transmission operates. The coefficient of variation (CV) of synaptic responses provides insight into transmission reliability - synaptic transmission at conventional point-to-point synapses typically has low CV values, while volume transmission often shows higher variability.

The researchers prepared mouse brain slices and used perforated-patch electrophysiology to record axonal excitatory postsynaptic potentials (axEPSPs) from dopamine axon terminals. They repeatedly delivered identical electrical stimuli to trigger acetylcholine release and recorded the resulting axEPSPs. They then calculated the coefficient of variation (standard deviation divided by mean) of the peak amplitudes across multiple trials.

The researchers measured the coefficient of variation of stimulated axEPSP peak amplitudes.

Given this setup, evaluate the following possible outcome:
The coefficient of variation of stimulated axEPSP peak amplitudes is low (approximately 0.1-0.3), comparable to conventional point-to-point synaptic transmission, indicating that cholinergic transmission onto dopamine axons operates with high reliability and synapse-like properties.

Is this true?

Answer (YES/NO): YES